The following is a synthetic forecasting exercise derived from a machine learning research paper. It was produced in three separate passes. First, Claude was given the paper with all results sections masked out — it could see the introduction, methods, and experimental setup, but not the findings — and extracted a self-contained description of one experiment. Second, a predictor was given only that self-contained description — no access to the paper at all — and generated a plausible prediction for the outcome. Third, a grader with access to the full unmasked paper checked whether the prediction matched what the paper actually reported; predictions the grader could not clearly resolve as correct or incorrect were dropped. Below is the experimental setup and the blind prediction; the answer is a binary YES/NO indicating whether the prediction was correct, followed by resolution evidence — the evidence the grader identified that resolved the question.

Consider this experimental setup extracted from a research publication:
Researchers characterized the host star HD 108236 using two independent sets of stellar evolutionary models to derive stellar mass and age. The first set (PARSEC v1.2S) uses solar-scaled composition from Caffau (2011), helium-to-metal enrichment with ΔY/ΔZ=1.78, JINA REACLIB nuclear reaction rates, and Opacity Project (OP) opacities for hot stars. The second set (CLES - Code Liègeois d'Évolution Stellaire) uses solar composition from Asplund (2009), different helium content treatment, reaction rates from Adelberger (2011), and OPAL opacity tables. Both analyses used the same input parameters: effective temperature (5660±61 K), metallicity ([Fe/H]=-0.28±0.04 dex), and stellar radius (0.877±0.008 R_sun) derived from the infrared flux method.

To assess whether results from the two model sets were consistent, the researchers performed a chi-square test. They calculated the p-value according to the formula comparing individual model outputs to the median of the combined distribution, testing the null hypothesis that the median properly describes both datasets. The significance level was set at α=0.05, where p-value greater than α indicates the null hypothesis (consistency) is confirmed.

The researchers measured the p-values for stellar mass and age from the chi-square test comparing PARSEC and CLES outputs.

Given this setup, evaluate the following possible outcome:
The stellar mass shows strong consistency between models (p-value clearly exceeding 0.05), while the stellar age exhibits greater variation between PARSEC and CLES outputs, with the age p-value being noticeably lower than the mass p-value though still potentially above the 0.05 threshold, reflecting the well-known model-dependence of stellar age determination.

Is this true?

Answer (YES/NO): NO